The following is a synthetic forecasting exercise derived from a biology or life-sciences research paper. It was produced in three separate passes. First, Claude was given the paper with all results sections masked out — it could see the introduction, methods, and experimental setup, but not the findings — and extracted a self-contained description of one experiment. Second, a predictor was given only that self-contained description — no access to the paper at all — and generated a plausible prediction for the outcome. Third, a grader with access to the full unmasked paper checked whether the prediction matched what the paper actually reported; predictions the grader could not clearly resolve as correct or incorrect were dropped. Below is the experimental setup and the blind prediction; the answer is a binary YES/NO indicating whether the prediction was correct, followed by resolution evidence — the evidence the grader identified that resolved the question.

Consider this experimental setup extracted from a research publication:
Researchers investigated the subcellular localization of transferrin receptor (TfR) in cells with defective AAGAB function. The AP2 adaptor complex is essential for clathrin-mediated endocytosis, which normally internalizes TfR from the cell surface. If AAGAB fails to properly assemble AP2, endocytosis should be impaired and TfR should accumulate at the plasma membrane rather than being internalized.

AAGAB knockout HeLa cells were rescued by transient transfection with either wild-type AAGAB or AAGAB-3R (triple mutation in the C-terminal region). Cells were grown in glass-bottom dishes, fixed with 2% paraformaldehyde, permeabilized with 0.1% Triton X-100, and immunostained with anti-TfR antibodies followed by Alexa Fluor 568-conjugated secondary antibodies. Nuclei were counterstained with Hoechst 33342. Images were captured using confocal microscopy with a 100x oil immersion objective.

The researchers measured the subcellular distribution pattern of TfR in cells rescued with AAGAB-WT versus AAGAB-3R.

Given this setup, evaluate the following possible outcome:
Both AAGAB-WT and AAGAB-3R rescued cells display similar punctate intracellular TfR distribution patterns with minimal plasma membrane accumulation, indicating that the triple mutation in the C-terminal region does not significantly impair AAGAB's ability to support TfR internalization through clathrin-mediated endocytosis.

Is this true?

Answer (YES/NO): NO